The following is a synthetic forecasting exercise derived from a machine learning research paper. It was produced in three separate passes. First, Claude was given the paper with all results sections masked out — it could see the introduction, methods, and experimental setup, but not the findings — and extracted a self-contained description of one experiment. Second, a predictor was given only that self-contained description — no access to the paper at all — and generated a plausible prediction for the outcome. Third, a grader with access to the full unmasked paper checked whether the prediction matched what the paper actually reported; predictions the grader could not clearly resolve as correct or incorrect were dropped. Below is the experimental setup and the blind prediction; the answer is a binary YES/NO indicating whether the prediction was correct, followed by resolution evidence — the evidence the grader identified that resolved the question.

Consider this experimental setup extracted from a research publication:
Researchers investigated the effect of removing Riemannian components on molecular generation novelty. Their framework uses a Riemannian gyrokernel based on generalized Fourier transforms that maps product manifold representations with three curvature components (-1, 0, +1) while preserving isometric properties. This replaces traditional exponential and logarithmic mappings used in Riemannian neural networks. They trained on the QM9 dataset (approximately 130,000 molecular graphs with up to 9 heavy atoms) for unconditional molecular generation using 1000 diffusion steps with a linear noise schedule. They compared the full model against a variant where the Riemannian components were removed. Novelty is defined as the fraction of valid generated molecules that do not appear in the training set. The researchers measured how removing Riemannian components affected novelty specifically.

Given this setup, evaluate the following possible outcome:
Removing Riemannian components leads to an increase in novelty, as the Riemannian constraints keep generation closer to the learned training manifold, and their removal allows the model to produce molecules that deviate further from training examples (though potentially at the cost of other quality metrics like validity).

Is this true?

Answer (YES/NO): NO